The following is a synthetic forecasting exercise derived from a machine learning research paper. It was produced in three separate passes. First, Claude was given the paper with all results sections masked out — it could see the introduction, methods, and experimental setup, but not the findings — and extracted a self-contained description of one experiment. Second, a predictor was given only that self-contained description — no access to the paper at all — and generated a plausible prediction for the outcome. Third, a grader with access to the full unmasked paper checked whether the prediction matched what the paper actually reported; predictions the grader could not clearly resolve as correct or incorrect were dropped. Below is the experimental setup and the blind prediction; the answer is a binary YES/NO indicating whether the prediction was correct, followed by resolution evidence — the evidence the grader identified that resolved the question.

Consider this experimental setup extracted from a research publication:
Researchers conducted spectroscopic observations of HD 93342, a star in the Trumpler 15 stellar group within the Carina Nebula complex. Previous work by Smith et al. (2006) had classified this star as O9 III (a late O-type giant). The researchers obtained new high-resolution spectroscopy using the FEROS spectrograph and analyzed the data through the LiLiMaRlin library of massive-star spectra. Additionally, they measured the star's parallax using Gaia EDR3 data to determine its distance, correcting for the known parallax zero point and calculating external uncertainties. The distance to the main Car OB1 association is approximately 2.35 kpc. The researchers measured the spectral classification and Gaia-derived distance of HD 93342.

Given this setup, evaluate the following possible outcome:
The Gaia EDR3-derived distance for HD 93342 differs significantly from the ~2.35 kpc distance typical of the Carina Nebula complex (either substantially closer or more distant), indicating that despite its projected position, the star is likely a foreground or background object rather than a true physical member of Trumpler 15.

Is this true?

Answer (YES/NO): YES